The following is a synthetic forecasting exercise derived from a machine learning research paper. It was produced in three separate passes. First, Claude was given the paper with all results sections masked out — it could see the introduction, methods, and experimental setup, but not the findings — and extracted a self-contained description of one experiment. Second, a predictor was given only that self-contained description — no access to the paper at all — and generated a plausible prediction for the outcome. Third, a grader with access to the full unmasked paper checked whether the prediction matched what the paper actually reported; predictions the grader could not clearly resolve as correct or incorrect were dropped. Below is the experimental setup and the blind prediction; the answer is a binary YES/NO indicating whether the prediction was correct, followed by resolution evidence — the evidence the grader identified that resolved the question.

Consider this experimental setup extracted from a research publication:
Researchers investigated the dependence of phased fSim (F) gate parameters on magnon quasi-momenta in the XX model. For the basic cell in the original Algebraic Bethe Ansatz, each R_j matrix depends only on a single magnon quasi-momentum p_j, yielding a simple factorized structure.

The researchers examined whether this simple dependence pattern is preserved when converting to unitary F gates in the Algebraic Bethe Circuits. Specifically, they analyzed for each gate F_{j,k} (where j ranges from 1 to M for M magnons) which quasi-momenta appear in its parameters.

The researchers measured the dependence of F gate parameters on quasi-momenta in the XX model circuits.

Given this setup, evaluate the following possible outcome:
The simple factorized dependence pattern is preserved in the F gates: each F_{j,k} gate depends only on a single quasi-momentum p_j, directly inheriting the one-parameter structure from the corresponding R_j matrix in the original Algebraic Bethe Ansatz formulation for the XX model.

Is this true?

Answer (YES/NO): NO